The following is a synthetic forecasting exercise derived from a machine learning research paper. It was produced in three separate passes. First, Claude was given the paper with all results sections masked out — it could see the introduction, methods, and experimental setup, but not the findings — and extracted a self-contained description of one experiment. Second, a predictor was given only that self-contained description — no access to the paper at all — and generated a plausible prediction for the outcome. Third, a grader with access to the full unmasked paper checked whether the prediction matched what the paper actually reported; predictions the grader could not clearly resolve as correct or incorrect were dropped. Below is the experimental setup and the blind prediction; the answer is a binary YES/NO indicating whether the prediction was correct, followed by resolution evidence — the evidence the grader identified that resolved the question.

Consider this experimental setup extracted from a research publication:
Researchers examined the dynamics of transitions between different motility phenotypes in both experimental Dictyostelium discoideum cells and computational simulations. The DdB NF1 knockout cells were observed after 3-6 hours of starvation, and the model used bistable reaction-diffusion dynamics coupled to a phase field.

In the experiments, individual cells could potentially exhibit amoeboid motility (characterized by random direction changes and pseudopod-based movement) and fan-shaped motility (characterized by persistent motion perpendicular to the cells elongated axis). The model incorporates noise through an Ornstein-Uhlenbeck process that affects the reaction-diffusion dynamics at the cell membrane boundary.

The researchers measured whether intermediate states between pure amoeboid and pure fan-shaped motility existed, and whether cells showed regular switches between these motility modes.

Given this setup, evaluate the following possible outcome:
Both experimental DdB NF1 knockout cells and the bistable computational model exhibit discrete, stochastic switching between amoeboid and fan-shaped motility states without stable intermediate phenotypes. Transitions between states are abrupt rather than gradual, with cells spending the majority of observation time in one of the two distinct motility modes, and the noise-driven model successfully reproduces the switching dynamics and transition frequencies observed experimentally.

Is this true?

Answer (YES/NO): NO